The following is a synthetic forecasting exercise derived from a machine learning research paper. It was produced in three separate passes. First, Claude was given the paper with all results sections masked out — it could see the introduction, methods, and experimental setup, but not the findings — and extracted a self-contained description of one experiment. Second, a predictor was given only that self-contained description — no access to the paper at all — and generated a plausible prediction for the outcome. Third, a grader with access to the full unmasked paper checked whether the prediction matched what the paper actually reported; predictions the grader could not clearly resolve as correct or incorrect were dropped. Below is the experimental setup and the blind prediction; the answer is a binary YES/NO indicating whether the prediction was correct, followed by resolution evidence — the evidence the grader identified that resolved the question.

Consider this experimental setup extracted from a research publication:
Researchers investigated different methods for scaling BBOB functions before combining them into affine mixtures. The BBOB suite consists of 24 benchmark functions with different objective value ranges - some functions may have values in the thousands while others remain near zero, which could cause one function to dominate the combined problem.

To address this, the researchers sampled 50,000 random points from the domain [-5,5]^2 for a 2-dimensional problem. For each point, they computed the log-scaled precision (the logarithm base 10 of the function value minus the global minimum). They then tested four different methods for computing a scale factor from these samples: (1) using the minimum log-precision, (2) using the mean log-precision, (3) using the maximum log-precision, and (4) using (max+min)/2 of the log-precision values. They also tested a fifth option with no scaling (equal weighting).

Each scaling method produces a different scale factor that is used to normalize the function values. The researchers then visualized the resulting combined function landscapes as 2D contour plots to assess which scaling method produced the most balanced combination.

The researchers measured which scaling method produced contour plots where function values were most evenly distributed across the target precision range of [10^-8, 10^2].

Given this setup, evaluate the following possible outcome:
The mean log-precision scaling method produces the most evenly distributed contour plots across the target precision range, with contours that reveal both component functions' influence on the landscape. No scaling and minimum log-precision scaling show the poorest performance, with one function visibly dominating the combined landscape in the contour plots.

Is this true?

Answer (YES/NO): NO